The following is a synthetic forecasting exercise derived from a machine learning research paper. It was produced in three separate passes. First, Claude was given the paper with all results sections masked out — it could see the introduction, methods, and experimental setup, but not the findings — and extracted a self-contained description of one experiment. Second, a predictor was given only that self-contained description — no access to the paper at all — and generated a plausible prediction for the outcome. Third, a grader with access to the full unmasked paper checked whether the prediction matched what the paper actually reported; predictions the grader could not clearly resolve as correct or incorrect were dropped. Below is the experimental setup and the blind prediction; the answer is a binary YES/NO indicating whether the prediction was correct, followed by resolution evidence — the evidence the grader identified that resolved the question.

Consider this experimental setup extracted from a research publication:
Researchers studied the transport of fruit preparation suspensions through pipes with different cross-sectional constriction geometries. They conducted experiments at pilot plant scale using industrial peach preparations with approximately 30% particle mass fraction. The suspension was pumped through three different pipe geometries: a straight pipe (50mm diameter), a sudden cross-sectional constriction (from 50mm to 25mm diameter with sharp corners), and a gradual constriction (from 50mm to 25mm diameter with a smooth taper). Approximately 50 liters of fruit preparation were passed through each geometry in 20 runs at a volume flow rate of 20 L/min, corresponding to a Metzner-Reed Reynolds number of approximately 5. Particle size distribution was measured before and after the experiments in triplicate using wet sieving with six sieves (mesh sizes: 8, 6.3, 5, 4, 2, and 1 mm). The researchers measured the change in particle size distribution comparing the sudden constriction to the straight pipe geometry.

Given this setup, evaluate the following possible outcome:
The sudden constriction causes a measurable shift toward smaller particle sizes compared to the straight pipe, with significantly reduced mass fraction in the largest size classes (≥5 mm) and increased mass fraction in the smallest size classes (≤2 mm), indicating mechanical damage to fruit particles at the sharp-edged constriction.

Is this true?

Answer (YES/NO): NO